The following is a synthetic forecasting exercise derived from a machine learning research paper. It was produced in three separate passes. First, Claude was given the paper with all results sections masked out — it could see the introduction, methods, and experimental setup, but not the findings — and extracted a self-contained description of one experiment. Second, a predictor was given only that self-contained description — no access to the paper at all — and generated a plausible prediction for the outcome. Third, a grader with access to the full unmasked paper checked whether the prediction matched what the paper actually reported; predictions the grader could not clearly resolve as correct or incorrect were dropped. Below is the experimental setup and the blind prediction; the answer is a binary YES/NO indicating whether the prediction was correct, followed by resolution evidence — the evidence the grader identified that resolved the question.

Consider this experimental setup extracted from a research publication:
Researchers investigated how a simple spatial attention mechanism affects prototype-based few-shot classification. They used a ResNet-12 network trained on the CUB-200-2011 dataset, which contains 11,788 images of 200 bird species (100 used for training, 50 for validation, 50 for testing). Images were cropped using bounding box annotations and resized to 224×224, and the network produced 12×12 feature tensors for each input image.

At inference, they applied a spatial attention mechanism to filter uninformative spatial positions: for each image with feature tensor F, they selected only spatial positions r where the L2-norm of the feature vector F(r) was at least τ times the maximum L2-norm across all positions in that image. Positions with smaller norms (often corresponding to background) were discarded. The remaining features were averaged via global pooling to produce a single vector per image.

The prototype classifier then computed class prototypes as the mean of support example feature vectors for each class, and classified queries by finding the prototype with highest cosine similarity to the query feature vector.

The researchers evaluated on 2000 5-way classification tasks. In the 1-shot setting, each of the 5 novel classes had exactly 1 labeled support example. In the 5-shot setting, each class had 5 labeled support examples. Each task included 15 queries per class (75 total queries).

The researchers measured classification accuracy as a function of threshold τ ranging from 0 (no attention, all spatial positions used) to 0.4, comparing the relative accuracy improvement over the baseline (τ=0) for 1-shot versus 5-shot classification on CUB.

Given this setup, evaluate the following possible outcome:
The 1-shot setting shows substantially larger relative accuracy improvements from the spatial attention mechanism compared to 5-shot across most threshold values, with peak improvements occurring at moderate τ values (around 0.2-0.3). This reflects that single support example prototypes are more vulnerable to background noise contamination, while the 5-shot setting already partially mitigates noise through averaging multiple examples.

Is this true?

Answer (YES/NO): NO